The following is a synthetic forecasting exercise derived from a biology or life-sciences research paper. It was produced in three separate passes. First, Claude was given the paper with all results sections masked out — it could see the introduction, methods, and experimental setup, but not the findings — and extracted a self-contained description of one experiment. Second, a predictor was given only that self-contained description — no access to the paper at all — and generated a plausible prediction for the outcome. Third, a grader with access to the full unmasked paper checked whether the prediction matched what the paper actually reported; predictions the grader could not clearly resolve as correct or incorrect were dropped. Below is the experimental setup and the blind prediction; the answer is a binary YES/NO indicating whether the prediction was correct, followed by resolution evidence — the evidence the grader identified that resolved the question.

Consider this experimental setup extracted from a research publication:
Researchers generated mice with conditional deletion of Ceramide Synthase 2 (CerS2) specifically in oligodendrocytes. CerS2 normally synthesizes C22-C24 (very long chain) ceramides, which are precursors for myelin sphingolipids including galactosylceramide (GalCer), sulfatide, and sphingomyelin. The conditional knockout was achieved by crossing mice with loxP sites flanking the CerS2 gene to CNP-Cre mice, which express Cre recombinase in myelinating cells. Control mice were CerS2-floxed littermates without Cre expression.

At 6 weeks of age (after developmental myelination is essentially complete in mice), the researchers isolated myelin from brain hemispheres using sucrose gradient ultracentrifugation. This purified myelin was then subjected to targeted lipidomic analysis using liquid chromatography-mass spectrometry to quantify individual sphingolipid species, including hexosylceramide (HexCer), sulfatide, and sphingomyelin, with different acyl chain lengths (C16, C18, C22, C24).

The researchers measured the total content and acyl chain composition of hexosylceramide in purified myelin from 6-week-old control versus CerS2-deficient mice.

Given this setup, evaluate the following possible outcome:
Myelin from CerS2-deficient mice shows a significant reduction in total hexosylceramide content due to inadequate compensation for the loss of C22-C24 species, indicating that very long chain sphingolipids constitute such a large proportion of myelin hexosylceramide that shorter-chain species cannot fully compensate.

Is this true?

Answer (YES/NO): NO